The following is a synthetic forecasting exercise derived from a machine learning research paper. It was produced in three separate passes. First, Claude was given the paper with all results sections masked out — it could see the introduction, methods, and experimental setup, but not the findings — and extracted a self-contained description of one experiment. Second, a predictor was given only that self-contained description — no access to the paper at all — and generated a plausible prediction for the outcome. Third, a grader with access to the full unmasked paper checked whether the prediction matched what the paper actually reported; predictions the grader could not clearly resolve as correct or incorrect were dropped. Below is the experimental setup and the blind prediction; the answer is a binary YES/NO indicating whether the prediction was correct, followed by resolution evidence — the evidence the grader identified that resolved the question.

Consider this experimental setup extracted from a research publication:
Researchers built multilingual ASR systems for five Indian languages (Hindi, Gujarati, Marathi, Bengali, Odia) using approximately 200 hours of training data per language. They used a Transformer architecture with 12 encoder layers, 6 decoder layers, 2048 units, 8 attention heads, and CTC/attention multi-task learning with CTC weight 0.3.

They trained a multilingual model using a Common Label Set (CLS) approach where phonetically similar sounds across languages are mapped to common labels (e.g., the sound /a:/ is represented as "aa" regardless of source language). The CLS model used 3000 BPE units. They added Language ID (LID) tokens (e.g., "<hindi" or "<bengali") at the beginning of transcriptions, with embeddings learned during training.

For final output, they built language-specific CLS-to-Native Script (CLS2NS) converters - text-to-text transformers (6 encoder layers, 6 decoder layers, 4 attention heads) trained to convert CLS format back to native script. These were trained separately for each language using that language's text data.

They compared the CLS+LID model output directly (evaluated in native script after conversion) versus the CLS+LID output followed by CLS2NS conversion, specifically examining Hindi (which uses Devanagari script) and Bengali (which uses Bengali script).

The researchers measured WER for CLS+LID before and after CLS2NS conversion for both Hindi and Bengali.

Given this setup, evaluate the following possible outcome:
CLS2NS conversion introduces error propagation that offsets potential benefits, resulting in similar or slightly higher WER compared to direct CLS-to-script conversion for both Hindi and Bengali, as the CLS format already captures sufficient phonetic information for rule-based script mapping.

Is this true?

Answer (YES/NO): NO